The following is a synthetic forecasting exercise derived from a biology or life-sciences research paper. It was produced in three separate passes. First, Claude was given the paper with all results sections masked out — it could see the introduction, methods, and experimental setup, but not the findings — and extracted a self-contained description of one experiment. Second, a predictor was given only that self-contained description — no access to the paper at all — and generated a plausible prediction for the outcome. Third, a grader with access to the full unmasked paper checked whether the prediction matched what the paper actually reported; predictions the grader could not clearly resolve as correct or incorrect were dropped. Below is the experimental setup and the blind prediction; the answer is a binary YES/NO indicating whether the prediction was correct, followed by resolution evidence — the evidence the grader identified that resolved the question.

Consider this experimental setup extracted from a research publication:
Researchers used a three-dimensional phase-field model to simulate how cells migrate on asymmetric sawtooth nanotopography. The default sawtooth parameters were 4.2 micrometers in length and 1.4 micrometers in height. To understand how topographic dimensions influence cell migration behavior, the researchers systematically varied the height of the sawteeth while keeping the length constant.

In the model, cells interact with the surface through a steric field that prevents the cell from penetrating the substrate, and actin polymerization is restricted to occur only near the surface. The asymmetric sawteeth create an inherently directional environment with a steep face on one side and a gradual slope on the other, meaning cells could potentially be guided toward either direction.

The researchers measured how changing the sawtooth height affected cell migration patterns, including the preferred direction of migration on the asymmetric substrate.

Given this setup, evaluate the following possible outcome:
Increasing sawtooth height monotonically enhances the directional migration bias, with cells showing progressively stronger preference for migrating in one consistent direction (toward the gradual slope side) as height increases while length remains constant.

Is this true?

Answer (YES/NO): NO